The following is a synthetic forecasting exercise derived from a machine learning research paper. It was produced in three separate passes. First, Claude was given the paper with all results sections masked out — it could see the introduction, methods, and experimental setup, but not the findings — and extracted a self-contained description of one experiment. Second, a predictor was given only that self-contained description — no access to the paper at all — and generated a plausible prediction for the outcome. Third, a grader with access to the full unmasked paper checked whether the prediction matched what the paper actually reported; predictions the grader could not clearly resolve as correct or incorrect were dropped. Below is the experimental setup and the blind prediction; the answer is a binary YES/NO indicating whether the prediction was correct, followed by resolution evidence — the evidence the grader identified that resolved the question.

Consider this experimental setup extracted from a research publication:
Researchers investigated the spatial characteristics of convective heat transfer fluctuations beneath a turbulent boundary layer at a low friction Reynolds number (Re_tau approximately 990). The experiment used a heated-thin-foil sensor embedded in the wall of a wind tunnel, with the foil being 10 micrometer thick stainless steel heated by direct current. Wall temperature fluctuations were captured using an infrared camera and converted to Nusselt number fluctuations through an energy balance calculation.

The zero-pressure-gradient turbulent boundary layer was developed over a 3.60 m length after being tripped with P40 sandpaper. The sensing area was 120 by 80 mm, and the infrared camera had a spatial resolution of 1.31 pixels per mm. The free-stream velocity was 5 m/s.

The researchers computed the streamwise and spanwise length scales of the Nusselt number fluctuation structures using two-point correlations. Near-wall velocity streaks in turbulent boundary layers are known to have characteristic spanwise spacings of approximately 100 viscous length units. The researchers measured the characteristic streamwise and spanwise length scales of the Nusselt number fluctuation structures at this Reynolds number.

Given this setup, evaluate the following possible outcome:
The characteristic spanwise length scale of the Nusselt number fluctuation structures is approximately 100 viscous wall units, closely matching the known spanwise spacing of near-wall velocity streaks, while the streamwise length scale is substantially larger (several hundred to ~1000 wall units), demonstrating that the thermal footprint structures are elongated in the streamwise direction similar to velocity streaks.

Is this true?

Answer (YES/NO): NO